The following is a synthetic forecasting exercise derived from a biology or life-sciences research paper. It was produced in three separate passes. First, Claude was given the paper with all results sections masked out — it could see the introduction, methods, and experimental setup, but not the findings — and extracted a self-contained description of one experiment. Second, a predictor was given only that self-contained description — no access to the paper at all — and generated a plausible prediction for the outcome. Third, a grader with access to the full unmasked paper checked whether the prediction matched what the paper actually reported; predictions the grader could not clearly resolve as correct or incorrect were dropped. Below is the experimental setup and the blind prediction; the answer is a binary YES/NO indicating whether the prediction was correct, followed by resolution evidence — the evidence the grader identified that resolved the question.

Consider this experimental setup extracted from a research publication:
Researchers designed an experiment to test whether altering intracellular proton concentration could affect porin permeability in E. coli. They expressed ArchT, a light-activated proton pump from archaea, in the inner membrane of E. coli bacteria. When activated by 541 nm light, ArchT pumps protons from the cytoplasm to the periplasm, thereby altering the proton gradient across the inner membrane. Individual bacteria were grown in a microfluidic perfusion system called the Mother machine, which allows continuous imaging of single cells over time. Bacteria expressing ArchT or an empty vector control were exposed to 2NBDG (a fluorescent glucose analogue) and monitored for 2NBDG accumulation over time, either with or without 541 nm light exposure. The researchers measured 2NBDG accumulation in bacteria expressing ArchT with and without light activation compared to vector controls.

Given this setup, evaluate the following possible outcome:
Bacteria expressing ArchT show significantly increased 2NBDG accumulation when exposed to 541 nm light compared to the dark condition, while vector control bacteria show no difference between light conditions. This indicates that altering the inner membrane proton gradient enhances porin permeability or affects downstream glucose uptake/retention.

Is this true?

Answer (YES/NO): NO